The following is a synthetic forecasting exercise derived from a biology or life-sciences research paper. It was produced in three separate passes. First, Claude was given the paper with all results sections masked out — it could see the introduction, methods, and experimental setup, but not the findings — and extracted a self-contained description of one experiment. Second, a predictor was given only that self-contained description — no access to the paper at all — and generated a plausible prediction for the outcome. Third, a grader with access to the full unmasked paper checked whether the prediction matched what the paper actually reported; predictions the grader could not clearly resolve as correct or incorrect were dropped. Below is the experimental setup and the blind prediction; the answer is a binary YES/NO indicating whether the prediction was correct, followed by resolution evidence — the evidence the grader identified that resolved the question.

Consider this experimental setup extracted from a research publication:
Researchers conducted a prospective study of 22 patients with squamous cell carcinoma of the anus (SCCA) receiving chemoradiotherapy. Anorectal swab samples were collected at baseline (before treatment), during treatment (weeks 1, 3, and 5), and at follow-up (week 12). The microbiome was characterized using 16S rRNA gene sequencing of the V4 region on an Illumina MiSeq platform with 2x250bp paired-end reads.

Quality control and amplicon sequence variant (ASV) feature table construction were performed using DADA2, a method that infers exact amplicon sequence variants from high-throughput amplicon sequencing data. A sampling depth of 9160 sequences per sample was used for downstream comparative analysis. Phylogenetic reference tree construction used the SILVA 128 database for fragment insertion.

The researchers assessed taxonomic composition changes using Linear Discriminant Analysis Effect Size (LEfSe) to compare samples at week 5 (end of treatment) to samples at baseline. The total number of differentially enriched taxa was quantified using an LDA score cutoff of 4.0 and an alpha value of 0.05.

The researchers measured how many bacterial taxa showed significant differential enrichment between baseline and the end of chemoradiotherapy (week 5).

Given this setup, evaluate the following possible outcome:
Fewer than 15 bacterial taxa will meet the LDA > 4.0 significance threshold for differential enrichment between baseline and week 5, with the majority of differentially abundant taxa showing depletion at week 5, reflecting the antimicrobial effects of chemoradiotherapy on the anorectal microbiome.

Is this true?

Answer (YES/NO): NO